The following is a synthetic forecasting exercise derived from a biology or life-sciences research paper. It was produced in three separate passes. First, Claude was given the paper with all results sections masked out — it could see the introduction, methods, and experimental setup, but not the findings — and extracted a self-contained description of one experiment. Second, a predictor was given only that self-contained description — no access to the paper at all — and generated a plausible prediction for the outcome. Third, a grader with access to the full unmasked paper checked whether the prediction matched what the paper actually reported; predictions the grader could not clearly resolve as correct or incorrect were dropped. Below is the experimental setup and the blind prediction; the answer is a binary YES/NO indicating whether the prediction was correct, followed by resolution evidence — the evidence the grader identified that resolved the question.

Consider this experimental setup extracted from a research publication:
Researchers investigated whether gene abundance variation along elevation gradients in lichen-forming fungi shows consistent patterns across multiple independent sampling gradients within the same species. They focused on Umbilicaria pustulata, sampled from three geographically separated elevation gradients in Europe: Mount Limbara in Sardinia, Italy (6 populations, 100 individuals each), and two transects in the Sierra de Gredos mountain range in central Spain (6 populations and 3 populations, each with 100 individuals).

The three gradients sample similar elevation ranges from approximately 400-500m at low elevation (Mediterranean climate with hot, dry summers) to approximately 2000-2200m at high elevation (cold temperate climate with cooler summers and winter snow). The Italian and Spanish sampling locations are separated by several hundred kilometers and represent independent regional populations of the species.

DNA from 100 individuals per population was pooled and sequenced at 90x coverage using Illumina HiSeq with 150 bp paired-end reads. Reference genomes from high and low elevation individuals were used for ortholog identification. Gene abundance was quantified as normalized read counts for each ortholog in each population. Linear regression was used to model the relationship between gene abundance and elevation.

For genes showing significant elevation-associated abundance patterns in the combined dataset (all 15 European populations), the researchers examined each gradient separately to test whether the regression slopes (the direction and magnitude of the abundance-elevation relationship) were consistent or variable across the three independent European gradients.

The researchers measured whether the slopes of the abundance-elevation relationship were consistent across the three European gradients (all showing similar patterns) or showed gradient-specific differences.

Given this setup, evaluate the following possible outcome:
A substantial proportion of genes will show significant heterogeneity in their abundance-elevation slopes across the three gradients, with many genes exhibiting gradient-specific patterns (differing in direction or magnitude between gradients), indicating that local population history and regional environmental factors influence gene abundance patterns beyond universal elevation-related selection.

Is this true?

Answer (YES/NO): NO